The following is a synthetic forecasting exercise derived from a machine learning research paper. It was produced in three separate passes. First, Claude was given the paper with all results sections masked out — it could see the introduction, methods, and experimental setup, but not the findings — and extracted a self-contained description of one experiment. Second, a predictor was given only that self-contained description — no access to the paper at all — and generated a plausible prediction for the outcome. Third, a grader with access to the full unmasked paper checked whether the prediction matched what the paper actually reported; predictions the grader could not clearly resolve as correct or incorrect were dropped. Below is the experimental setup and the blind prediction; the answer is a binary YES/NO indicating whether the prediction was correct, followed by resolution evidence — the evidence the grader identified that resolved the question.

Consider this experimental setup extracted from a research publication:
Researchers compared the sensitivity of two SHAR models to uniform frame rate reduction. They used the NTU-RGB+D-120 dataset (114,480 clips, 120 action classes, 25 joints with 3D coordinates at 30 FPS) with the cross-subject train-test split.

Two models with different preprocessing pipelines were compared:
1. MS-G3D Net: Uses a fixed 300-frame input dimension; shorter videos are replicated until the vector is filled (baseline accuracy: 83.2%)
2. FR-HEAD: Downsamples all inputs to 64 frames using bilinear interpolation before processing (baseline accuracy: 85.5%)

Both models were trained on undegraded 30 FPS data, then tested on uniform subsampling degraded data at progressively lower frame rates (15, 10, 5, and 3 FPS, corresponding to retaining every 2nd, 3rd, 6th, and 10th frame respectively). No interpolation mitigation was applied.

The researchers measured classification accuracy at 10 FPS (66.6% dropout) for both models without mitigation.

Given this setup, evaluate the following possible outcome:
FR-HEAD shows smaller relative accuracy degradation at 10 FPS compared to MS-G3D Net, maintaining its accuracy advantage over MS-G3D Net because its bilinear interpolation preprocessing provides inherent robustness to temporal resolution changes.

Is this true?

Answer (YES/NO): YES